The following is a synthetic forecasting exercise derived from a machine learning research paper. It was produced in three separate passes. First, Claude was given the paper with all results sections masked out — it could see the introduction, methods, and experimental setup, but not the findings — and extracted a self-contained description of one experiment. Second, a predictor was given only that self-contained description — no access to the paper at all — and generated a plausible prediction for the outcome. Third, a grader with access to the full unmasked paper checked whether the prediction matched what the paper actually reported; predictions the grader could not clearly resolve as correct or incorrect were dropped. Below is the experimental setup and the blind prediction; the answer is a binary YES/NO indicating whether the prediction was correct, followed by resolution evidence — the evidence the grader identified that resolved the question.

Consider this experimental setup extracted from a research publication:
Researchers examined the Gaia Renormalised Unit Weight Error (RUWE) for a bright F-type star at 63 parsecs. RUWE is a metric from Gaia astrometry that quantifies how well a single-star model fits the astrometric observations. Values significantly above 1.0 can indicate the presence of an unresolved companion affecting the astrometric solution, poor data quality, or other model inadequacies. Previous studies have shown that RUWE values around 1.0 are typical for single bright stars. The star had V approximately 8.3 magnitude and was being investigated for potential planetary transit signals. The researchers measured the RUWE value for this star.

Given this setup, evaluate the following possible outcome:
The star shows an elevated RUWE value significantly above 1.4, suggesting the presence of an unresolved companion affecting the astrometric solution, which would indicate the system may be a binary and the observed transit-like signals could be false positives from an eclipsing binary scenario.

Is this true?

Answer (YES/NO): NO